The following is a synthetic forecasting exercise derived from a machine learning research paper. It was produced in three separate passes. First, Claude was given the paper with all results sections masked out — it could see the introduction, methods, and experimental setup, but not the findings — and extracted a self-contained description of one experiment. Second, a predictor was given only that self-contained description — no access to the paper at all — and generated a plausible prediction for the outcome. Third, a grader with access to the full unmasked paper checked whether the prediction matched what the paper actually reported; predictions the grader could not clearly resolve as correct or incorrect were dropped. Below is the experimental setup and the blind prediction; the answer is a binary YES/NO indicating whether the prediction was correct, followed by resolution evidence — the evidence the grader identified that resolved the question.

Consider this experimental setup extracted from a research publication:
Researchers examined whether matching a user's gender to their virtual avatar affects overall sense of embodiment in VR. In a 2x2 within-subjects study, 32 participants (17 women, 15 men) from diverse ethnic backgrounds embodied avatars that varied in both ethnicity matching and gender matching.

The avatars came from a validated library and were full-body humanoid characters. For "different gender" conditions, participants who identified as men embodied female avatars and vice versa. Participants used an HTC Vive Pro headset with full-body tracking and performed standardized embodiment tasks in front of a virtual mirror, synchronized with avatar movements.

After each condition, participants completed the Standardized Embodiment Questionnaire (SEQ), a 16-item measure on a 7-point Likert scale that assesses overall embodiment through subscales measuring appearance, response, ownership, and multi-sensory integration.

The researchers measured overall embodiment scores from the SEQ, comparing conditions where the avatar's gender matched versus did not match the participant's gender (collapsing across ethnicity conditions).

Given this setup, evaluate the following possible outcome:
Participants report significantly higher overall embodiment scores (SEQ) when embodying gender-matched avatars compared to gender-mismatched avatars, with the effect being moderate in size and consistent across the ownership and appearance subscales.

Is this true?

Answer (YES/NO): NO